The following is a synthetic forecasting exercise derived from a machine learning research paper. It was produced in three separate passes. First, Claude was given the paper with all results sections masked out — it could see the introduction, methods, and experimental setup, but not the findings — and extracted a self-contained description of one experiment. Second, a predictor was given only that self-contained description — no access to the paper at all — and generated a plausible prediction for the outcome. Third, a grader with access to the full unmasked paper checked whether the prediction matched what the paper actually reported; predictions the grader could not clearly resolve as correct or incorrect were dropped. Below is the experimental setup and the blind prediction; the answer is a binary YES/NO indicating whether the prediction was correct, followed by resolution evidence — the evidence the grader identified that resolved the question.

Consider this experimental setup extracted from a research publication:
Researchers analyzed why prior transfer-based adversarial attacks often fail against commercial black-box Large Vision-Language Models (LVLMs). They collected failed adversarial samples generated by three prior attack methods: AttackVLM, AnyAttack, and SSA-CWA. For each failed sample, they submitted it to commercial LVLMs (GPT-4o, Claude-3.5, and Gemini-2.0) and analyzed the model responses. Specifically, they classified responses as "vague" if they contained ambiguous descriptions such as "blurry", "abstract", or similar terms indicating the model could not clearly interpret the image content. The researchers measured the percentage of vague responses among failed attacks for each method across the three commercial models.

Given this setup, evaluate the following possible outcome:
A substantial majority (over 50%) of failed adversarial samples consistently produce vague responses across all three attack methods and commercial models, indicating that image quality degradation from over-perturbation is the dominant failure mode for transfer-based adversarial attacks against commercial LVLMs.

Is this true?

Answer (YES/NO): NO